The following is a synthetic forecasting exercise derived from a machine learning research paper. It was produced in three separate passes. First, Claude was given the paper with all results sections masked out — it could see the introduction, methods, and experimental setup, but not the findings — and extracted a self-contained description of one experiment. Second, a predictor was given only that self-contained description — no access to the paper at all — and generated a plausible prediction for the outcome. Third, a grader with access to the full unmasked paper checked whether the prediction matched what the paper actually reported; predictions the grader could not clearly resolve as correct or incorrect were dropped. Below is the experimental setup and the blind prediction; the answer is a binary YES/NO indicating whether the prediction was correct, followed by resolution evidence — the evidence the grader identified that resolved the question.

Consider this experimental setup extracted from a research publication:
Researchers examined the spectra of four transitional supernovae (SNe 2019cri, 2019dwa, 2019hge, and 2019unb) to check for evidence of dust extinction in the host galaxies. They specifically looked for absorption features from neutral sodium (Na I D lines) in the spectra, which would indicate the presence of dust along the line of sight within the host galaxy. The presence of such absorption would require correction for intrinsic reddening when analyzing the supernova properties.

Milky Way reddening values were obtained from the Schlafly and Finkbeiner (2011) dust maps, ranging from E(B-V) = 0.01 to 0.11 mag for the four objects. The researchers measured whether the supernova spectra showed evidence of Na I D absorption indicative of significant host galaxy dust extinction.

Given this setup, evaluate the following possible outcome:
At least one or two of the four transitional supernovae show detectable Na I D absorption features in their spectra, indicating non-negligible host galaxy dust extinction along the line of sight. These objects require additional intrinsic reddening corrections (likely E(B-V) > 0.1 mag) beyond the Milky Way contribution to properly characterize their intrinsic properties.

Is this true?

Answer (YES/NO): NO